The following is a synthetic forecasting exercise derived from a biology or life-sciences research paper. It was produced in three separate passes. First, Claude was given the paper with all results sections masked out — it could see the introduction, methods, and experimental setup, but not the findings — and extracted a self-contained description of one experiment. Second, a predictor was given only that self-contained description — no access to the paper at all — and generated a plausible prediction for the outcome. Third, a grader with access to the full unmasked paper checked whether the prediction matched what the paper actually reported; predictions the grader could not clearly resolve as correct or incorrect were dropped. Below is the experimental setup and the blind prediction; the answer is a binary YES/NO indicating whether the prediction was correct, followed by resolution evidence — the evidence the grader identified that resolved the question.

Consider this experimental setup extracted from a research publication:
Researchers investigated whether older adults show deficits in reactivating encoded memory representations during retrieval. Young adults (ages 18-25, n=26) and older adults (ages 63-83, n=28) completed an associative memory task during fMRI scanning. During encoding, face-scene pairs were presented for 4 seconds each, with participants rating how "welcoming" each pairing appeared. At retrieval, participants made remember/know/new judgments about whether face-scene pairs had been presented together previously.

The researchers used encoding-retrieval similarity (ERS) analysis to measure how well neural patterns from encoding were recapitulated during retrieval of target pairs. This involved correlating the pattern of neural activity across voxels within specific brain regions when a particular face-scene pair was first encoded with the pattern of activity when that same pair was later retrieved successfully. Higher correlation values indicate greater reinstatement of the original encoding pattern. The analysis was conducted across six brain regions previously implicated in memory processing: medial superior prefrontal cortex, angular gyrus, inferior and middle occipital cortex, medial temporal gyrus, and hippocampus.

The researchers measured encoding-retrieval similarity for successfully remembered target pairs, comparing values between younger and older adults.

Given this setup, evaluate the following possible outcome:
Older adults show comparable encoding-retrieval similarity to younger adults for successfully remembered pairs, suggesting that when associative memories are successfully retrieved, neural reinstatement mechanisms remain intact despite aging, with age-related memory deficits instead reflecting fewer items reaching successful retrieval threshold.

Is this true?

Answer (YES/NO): NO